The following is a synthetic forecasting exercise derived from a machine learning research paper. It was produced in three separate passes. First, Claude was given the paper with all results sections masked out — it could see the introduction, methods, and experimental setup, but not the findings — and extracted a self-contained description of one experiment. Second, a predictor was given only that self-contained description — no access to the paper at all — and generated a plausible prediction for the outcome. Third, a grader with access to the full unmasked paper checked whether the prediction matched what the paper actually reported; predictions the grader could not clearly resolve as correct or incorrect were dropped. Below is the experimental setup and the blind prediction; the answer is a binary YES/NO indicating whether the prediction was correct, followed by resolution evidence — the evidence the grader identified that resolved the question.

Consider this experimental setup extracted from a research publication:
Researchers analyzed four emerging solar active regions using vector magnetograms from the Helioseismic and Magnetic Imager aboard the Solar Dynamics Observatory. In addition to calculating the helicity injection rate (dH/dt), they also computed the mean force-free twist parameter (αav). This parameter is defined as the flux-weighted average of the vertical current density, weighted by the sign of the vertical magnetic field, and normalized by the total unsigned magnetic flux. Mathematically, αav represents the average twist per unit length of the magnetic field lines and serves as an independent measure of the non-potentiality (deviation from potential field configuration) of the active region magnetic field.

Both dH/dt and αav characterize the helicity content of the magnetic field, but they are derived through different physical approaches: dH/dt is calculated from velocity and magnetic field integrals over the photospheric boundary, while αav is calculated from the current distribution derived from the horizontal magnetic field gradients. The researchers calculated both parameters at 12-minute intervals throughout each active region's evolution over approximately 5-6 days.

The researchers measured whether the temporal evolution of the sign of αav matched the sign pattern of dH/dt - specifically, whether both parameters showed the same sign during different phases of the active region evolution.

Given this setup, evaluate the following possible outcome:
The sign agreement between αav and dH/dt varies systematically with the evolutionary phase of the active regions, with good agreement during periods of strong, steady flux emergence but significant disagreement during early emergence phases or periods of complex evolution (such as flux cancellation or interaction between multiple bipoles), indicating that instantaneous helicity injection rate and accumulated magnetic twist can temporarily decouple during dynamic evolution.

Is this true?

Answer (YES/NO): NO